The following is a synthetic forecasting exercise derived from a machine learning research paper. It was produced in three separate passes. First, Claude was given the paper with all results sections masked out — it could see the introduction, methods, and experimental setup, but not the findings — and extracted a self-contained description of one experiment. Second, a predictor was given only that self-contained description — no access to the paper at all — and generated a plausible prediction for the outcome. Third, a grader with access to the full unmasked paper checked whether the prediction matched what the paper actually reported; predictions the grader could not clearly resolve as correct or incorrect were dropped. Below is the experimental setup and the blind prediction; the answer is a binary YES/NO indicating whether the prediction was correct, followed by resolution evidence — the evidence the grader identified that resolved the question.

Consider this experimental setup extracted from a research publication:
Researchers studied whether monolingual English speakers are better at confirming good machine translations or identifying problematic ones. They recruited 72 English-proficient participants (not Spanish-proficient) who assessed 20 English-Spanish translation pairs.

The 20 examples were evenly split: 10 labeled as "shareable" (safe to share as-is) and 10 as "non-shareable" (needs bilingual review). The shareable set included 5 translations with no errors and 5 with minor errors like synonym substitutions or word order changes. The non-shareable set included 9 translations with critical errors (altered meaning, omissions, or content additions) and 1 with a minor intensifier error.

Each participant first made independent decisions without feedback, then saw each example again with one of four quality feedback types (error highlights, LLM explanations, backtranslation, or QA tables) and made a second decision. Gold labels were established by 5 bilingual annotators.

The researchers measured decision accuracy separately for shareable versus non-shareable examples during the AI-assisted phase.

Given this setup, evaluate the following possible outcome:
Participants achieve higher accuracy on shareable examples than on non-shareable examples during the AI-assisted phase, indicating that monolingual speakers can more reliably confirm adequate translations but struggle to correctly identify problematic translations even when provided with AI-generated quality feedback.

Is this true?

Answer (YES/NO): YES